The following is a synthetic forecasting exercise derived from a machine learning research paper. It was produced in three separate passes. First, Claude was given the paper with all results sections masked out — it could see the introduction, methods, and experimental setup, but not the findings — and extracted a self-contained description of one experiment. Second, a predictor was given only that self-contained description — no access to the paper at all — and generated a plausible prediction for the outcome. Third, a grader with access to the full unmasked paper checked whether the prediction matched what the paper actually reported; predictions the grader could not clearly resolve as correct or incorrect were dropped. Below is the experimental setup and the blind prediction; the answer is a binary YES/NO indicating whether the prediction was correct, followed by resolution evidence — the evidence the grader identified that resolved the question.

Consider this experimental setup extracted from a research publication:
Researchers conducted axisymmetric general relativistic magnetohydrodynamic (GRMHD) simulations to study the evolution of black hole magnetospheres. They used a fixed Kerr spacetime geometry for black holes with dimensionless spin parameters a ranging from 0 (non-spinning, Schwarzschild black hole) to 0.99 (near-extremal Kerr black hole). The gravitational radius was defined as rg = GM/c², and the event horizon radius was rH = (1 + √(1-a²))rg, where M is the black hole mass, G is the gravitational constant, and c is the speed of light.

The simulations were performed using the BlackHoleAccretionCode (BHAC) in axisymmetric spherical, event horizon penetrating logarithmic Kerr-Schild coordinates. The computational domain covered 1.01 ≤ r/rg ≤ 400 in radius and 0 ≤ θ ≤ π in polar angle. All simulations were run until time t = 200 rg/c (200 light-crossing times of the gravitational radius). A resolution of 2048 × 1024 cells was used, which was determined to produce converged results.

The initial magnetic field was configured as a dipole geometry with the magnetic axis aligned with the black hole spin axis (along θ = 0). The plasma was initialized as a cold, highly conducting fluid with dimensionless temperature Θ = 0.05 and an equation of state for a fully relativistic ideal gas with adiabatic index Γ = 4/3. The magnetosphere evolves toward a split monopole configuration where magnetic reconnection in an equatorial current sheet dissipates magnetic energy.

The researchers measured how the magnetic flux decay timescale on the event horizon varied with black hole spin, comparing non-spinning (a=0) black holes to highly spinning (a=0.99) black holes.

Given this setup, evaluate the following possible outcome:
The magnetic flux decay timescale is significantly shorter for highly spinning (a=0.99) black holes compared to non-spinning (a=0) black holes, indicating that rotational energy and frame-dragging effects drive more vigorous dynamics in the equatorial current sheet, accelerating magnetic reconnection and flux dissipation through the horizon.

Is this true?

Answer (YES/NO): NO